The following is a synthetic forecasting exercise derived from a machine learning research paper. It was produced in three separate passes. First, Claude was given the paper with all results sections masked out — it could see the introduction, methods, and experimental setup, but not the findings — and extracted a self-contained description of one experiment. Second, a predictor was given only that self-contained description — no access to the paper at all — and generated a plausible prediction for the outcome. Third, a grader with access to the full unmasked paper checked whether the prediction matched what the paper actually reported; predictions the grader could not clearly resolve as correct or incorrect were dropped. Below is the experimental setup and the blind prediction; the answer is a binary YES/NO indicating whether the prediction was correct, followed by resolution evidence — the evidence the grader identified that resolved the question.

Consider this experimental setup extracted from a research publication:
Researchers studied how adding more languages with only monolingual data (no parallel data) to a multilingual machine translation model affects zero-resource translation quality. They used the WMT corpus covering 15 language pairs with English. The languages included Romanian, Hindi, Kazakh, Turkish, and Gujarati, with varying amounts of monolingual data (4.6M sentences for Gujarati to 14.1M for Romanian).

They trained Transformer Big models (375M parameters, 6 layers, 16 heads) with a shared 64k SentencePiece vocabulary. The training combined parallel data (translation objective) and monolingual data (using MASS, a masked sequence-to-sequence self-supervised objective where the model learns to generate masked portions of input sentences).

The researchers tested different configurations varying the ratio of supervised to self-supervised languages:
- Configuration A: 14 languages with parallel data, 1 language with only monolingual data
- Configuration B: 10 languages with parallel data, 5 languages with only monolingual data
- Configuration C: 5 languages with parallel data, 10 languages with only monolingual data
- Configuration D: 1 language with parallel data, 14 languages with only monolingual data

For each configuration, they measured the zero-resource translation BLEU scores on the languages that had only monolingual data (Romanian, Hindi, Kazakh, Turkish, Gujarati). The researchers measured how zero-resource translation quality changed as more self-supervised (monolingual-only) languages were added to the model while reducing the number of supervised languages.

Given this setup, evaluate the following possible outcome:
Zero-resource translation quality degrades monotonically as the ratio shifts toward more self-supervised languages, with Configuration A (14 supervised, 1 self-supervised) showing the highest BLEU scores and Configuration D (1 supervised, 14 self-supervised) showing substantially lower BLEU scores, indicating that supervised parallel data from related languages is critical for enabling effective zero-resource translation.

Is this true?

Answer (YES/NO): YES